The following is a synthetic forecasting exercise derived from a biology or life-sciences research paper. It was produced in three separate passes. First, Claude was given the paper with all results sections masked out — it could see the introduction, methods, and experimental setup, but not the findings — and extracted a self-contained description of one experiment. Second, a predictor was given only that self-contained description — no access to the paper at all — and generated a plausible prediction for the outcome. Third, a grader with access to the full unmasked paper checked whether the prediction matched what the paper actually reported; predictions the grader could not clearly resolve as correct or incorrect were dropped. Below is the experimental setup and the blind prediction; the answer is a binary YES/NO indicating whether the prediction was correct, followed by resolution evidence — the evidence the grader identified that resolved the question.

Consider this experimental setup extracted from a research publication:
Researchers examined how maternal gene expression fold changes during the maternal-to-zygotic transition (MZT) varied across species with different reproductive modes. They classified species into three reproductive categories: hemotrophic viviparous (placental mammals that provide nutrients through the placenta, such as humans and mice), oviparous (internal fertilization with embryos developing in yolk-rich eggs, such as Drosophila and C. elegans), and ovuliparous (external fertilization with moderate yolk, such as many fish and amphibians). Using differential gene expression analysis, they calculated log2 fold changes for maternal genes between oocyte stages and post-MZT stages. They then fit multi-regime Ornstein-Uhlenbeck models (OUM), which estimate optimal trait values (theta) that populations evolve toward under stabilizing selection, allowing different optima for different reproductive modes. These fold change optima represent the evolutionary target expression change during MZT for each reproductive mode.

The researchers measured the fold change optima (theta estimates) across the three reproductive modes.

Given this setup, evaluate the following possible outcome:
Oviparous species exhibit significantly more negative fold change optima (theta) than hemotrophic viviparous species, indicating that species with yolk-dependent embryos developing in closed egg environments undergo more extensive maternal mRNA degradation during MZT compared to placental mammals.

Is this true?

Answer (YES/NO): NO